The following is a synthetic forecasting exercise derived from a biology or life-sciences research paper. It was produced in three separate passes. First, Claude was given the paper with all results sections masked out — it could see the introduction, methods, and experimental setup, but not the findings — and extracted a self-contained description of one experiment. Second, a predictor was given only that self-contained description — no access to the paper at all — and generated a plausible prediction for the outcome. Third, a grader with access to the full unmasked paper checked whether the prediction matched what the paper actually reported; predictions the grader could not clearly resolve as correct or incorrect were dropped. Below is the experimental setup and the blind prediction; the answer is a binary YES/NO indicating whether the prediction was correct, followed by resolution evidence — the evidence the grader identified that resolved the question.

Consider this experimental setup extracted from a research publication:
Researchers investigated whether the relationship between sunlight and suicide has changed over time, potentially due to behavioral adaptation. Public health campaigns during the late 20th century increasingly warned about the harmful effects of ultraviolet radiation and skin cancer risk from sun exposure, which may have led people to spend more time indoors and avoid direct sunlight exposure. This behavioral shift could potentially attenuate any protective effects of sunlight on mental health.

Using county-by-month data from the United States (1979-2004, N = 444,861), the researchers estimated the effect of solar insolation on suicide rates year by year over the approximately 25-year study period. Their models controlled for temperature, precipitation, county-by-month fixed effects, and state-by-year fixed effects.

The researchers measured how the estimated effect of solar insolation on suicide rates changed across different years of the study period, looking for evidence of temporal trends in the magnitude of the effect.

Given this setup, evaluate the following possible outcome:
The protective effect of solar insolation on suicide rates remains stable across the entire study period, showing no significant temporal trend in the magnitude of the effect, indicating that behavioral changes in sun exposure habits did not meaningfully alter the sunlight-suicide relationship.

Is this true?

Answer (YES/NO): YES